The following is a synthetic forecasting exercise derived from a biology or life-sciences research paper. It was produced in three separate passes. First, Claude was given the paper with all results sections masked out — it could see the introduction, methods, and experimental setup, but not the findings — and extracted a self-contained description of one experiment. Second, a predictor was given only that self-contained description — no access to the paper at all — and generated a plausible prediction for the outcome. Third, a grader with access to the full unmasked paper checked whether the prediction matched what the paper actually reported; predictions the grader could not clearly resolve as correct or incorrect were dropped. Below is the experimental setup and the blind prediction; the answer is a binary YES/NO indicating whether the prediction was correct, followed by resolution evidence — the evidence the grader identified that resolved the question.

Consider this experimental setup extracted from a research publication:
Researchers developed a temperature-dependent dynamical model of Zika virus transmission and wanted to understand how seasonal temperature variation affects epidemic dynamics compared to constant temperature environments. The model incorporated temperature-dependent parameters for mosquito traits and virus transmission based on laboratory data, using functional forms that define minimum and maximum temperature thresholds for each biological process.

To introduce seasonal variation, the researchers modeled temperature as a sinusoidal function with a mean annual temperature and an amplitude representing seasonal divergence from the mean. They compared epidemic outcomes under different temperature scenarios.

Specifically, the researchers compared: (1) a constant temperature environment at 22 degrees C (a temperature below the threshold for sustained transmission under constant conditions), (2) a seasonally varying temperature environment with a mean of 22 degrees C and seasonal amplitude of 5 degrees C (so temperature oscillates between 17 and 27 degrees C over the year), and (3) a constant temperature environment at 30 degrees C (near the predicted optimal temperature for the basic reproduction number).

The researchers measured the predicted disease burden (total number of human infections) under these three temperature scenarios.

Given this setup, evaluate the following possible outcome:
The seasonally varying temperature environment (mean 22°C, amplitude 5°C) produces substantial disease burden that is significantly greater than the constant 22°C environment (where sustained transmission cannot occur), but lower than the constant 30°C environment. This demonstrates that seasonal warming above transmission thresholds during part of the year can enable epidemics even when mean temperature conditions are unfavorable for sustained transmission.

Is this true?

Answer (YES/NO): NO